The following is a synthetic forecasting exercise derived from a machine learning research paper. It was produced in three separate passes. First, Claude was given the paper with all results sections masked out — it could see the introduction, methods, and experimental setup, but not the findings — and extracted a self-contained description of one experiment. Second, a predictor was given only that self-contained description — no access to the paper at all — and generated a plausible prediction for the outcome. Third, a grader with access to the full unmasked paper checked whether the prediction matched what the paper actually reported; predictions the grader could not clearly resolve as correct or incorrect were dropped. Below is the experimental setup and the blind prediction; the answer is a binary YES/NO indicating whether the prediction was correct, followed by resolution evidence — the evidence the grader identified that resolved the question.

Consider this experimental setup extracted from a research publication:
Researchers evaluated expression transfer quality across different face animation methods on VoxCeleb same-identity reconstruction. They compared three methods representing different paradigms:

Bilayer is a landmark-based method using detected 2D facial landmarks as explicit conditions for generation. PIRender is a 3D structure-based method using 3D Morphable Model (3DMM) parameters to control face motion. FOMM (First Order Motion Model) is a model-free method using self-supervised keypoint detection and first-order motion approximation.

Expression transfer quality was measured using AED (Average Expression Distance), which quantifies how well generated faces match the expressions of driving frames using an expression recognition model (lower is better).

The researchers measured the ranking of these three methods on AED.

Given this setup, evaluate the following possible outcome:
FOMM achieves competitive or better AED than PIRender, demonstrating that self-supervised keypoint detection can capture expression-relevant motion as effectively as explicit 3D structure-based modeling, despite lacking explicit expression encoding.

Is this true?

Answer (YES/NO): YES